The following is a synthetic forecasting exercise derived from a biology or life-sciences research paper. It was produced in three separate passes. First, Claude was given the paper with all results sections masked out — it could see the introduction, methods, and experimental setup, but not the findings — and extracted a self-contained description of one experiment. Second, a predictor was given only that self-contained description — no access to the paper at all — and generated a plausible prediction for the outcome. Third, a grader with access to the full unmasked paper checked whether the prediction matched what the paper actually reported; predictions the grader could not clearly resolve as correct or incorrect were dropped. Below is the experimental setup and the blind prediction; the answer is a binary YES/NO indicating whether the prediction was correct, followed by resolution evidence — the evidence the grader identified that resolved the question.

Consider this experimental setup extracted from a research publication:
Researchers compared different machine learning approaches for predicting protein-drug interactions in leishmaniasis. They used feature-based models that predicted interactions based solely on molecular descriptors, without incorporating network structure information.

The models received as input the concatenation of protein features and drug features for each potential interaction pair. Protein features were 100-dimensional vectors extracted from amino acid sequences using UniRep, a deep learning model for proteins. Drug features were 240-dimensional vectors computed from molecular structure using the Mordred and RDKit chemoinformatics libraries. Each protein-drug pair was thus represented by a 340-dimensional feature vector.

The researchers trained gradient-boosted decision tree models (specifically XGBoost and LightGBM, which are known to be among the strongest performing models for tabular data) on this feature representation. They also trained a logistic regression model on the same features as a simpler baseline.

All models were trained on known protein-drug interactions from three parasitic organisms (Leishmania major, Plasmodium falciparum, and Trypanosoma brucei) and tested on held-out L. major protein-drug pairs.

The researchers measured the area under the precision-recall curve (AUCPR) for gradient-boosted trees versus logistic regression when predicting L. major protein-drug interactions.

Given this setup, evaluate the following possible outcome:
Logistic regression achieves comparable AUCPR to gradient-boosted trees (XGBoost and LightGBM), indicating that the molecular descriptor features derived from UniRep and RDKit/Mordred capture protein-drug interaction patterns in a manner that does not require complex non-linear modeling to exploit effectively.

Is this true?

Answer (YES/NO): NO